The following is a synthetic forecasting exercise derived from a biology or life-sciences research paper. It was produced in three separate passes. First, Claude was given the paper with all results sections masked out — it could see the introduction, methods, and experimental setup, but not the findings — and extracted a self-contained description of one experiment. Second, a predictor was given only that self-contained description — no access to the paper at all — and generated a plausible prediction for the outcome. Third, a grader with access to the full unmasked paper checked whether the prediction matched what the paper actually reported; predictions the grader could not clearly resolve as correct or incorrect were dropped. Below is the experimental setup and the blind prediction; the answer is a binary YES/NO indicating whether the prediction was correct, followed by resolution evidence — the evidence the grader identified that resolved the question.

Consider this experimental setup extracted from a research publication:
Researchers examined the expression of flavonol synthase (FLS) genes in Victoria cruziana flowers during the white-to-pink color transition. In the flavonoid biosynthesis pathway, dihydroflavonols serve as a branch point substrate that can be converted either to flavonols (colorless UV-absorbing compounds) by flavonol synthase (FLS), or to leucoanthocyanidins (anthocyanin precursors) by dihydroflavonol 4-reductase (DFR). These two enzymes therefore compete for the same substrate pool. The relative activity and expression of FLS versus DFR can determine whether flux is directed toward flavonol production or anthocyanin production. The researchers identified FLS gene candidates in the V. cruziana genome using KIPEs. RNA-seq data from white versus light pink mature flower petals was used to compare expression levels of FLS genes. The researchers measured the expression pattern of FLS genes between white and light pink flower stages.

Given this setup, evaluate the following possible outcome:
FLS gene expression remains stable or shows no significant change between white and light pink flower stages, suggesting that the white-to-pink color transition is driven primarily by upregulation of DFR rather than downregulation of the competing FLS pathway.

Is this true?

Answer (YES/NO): NO